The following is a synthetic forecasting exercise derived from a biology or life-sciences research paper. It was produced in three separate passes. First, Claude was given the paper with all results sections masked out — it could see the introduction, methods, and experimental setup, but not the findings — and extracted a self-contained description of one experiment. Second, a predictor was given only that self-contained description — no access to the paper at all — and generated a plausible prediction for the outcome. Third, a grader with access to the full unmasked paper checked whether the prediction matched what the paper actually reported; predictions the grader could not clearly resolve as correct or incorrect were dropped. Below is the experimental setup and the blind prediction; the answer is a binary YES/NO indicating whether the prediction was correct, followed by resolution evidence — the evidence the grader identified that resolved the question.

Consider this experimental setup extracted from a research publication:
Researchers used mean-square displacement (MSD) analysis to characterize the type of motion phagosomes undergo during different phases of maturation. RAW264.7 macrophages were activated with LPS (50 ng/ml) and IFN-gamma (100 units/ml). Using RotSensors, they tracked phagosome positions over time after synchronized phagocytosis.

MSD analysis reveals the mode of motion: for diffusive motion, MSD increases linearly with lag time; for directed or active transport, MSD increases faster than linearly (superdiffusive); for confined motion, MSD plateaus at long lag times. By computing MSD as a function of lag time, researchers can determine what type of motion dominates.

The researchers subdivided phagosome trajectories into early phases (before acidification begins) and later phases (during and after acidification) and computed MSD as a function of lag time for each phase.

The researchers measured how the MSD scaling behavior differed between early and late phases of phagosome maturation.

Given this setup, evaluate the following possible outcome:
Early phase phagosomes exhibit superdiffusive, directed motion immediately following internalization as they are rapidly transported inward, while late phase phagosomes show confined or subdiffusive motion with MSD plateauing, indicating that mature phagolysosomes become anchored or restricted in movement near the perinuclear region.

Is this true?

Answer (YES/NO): NO